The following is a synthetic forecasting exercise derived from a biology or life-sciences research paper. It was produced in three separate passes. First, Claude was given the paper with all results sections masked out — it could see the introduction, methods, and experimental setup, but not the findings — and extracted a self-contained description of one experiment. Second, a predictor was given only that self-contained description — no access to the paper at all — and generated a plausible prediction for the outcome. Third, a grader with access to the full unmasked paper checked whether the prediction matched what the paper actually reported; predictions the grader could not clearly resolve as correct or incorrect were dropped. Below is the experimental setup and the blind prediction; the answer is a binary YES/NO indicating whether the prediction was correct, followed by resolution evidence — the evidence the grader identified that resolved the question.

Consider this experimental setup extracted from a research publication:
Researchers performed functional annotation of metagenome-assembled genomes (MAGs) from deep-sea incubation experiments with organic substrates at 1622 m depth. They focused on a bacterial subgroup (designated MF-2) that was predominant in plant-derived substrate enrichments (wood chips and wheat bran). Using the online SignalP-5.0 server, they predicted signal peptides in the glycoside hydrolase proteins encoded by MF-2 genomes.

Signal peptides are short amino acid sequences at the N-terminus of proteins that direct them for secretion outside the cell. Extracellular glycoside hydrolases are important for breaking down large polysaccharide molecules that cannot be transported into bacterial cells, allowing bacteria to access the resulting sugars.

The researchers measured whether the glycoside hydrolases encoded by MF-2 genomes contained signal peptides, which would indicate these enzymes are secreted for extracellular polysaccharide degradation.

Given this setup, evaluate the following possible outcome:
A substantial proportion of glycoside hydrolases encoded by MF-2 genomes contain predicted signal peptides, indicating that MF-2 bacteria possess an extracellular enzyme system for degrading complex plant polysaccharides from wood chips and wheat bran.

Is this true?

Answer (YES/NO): YES